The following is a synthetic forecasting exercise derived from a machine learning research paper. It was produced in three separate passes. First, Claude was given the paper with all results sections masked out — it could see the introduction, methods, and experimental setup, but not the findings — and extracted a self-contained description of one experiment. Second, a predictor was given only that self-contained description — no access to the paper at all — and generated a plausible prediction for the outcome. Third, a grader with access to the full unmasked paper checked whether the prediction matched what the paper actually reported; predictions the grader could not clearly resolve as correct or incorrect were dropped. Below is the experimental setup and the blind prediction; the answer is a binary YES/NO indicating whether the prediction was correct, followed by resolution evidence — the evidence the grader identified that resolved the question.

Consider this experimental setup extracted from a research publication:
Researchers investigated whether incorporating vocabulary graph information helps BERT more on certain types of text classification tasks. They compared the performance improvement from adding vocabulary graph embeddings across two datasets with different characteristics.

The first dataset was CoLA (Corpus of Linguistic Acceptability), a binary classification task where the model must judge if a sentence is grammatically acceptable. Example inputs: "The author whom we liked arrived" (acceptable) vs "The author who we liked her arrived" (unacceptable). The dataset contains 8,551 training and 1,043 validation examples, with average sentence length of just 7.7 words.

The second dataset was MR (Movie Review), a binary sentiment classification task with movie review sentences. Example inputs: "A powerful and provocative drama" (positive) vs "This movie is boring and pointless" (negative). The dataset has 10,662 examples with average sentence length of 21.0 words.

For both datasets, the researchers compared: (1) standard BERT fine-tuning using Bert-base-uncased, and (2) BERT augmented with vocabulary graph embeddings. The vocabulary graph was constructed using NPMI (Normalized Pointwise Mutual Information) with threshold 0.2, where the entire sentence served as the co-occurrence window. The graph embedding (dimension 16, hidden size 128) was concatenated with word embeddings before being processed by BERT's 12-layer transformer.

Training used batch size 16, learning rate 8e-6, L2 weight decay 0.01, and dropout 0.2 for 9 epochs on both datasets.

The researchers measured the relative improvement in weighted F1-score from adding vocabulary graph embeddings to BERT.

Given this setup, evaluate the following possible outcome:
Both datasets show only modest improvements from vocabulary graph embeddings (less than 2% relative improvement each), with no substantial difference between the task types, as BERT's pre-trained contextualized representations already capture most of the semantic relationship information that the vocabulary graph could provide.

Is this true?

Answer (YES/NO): NO